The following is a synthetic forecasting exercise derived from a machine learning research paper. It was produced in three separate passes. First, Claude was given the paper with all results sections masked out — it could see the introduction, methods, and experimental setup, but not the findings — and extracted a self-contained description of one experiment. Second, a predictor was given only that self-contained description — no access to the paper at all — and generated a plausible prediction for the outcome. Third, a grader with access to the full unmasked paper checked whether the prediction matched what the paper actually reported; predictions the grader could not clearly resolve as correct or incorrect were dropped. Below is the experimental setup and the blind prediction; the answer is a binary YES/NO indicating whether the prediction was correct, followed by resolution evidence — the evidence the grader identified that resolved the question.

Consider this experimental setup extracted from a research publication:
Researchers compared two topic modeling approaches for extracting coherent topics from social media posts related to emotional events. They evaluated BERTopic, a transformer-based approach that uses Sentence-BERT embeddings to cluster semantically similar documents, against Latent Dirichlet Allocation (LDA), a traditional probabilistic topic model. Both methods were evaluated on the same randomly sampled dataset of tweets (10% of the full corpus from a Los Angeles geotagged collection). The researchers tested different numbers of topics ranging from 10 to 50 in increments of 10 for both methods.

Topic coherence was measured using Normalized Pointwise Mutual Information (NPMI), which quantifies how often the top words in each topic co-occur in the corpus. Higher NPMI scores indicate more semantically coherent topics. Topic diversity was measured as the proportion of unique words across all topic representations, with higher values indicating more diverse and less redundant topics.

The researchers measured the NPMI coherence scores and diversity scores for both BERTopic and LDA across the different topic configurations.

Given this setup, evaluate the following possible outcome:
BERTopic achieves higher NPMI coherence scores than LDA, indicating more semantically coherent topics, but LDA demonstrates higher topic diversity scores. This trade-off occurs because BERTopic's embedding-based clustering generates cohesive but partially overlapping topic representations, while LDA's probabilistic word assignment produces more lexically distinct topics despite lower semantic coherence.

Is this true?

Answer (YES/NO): NO